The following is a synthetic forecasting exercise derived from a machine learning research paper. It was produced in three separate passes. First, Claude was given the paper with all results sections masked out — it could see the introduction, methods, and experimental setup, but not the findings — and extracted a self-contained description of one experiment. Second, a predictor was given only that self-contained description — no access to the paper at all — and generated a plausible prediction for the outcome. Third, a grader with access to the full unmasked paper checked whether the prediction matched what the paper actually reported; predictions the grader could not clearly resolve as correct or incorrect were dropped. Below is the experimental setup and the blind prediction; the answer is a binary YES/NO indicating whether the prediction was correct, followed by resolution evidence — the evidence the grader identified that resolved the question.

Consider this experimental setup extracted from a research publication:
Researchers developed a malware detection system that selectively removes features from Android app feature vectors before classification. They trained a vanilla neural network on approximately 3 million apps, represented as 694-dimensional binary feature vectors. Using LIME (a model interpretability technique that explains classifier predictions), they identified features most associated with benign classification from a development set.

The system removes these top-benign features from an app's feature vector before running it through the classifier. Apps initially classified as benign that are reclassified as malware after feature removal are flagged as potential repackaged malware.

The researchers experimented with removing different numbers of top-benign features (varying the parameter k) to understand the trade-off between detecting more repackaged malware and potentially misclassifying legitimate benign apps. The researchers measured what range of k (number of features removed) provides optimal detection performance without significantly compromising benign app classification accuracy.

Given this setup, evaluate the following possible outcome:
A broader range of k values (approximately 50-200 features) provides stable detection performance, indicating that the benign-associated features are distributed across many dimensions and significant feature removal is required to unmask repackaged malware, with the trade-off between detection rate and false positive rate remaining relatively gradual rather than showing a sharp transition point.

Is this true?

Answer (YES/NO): NO